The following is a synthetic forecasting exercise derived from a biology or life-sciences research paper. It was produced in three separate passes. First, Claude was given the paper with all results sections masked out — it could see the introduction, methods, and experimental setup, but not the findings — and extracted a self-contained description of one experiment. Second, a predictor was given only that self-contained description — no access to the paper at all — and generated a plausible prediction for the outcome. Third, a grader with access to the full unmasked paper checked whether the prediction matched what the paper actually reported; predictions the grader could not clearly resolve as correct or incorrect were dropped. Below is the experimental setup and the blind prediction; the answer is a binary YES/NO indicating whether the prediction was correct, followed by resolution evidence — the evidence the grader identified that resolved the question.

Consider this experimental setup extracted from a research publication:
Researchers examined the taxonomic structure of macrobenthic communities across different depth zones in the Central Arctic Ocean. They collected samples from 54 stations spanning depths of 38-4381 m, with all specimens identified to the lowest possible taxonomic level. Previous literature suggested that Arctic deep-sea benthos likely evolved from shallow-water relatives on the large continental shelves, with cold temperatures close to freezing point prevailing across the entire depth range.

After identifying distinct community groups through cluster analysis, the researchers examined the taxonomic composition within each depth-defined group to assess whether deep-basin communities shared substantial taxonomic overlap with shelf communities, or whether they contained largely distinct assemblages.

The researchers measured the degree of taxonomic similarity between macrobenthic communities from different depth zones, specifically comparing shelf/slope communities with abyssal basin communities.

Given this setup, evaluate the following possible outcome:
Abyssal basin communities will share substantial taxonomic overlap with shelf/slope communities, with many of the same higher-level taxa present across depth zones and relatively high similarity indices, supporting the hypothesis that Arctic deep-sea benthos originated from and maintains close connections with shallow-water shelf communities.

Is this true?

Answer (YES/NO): NO